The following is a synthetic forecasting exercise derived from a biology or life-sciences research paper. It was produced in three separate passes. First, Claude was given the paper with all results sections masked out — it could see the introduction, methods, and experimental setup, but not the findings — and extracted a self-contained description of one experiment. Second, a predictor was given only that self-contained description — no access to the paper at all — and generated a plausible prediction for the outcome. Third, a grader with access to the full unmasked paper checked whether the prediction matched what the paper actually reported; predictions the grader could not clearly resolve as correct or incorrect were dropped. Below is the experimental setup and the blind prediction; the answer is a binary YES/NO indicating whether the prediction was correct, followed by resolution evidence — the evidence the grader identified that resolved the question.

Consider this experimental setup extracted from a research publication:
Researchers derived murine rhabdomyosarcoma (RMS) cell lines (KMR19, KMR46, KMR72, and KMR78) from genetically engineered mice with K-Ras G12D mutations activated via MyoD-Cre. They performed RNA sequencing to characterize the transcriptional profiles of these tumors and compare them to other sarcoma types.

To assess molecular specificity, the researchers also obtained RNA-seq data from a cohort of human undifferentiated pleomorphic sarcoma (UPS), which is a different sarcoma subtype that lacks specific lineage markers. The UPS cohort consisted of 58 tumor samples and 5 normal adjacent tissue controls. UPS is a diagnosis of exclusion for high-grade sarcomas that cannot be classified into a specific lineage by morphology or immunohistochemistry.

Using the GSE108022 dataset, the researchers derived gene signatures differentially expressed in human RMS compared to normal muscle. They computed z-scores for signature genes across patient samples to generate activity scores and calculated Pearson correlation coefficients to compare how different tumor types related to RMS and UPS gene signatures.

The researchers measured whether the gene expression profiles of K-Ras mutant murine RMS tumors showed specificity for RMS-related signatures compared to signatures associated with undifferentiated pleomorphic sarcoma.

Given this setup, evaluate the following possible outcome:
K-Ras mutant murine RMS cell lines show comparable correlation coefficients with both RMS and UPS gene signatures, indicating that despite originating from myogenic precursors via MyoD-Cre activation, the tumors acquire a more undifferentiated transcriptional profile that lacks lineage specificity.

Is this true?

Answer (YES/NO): NO